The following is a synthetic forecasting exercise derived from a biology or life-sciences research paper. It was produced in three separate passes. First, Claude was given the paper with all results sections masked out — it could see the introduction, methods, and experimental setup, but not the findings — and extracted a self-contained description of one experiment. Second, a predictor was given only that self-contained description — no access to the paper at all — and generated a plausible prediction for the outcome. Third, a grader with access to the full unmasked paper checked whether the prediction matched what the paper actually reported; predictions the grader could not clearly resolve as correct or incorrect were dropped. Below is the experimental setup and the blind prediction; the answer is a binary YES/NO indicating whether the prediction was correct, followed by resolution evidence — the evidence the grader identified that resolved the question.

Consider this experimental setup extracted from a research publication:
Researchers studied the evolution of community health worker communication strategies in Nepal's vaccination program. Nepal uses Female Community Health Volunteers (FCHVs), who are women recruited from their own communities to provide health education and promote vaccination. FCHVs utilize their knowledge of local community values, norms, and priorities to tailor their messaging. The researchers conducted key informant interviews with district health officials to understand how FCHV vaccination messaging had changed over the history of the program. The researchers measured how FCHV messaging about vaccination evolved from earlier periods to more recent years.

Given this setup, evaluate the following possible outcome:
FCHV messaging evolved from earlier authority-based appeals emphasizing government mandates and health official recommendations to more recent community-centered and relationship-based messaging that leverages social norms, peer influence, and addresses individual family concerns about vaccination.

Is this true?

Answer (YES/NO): NO